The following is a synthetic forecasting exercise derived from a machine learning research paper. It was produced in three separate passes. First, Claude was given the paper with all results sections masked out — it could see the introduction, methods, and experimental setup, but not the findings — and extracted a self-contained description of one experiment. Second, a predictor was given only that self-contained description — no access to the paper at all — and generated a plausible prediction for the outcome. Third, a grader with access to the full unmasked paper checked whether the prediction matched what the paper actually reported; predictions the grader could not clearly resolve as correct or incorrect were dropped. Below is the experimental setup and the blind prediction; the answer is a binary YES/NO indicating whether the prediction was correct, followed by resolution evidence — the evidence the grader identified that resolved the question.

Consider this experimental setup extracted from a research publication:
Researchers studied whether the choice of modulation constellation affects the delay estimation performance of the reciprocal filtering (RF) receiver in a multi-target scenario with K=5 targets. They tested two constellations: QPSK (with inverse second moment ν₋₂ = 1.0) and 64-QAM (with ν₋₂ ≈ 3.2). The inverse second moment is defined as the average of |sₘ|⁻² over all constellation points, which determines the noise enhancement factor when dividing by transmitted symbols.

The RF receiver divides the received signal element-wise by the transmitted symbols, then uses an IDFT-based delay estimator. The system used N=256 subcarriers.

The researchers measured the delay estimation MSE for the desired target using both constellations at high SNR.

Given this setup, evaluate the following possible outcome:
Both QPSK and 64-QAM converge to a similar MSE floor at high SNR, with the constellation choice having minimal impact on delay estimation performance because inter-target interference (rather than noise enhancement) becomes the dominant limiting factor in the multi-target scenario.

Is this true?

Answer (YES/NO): NO